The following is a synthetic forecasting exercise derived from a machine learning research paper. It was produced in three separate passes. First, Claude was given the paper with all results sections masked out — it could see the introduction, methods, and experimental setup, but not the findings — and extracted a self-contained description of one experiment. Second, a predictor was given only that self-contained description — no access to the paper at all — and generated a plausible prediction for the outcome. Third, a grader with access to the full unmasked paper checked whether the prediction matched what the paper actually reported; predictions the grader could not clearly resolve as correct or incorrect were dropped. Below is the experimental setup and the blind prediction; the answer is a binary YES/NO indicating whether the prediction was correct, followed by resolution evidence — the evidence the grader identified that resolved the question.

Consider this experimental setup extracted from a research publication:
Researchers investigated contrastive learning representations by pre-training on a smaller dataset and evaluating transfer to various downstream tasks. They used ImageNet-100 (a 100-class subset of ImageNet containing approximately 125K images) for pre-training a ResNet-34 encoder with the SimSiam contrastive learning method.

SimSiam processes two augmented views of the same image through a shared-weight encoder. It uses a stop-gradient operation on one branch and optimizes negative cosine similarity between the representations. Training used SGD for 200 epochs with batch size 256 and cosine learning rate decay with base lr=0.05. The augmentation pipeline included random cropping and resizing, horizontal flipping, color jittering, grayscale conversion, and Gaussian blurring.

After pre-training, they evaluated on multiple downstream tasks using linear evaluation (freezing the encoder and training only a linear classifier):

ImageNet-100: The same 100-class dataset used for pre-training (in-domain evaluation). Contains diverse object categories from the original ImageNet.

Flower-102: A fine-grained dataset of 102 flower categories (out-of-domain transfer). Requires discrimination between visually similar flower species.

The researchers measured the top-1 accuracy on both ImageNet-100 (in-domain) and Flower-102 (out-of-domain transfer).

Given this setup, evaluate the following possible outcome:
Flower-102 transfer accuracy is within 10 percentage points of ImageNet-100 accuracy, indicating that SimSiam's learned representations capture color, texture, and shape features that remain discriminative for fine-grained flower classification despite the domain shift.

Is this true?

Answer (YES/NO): NO